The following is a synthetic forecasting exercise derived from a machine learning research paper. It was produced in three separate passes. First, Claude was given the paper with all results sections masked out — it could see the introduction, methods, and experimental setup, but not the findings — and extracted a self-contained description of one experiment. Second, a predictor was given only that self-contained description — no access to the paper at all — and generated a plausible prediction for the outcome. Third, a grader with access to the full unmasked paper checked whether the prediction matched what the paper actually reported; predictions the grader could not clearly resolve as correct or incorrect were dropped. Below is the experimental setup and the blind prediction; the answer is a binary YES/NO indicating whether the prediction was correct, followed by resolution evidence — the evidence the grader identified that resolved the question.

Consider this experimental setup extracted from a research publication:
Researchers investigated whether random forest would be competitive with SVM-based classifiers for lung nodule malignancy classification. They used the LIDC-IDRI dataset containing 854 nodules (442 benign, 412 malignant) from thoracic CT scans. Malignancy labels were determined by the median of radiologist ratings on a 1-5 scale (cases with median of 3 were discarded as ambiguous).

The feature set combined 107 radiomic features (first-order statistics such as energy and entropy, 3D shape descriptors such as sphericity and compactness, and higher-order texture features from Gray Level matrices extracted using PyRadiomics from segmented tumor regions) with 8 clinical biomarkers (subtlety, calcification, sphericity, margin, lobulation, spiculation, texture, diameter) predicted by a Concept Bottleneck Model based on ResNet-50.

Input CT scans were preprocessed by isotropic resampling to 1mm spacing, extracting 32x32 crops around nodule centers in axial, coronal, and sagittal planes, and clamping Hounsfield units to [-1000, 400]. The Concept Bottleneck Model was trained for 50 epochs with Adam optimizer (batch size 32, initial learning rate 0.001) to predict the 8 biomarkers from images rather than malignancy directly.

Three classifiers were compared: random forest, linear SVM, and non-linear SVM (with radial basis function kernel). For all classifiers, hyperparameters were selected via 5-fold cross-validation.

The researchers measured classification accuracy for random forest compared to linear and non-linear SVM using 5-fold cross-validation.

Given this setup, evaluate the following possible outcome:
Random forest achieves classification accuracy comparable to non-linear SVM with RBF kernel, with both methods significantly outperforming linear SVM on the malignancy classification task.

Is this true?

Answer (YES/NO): NO